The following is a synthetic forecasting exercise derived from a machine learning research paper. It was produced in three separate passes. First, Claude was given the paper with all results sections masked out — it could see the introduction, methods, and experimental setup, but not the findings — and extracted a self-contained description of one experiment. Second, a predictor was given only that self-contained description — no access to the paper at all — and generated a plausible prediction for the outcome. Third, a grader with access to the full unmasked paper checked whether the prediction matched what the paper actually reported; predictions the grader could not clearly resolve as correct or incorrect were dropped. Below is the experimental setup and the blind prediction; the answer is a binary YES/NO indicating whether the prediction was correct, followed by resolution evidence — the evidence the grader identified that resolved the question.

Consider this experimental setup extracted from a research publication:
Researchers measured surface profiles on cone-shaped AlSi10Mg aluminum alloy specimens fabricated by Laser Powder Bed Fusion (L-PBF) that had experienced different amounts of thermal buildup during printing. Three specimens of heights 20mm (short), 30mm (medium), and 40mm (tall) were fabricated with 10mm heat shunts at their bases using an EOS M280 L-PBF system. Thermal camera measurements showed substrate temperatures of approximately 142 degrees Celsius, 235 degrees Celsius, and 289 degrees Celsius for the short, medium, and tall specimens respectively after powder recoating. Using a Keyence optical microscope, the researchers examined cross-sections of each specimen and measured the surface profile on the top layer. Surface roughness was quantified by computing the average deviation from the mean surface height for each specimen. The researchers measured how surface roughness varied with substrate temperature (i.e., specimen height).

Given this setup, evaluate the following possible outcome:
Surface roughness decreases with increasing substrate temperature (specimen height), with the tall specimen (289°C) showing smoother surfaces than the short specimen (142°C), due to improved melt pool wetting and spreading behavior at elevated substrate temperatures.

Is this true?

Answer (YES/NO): YES